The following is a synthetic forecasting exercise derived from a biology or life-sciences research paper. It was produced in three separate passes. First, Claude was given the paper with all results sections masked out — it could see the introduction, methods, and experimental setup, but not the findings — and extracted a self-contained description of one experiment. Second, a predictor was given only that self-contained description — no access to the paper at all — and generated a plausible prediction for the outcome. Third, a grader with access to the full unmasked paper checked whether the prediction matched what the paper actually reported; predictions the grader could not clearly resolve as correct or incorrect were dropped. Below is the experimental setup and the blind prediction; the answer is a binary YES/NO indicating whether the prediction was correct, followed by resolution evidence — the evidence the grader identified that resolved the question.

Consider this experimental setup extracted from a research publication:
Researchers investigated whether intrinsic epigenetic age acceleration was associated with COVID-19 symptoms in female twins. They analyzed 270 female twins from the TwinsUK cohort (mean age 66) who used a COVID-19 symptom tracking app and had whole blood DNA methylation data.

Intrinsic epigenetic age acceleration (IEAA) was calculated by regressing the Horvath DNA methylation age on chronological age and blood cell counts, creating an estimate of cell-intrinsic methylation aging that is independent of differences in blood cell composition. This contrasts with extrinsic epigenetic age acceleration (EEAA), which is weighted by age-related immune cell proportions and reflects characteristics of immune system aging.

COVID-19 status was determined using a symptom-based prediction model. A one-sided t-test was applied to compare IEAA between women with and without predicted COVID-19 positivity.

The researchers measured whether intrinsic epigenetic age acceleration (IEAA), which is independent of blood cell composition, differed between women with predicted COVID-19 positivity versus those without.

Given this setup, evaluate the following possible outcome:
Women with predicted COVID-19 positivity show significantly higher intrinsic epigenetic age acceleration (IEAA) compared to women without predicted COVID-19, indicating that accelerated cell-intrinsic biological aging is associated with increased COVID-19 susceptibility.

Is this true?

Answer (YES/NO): YES